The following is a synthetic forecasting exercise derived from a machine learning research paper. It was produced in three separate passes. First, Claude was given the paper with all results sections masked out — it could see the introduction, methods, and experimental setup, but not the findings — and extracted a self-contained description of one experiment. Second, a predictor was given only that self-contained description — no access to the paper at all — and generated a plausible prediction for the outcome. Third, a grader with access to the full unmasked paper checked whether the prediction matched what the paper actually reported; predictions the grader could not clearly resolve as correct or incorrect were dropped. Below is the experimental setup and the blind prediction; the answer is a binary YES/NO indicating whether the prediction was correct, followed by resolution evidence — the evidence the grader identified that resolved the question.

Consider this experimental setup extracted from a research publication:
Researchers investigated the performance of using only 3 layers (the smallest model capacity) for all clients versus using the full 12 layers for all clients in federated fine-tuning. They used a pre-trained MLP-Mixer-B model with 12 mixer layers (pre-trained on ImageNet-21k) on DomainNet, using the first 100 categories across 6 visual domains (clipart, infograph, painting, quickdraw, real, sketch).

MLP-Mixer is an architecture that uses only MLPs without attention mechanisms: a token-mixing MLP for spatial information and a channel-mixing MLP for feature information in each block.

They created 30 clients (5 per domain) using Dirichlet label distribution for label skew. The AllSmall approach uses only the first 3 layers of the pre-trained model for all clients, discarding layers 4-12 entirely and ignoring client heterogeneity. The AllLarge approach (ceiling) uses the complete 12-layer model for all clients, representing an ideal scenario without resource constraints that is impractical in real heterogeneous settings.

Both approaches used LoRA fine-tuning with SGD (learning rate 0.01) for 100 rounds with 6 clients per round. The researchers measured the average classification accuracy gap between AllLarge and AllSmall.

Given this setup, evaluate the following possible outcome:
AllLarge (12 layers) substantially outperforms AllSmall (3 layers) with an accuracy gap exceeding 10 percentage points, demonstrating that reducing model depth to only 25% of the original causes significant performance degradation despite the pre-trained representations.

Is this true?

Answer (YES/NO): YES